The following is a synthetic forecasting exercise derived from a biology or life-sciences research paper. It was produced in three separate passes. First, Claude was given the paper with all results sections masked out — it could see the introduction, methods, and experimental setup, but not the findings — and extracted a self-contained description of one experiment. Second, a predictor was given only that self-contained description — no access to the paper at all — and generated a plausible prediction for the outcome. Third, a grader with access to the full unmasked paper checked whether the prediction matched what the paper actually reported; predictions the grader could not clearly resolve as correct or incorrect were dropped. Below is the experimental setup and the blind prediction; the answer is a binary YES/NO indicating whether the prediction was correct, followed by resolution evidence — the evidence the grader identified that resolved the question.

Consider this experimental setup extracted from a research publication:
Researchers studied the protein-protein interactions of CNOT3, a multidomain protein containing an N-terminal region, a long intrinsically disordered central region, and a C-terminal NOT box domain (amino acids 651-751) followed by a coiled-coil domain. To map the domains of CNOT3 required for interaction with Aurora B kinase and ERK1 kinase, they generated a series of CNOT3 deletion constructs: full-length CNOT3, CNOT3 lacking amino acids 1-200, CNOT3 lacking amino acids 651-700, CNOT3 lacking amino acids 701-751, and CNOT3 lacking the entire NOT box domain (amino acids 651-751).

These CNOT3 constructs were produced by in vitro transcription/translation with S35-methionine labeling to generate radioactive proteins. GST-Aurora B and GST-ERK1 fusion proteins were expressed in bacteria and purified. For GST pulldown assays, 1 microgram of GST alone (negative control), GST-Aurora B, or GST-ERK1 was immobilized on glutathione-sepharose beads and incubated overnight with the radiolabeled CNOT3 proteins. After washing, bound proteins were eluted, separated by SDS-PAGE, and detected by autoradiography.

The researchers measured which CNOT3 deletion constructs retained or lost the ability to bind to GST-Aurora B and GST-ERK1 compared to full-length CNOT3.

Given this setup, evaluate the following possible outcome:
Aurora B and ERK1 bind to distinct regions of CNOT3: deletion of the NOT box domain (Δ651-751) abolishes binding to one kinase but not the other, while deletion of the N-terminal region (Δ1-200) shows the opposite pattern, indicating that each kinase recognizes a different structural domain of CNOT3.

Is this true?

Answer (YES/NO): NO